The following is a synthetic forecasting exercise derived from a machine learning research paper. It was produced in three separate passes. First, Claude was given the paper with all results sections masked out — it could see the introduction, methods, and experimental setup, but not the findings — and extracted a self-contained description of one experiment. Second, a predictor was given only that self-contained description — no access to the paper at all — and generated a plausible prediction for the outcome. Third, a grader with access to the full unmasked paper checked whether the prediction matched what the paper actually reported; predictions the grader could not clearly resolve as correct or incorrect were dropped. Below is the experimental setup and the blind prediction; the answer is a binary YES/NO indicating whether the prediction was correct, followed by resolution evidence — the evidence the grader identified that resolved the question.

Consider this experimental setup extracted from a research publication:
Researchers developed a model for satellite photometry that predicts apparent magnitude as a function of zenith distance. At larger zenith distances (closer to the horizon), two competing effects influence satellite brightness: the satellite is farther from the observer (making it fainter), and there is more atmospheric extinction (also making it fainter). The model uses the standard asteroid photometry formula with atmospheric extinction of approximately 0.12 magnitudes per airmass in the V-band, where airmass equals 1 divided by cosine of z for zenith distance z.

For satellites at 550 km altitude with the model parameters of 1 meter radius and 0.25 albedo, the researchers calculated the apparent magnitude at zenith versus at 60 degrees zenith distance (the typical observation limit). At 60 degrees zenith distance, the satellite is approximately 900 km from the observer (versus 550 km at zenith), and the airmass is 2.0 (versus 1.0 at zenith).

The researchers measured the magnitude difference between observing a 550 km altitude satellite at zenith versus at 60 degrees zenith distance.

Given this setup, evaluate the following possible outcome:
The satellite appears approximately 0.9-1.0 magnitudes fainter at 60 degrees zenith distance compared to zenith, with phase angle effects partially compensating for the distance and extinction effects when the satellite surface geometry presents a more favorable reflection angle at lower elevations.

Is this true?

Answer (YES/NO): NO